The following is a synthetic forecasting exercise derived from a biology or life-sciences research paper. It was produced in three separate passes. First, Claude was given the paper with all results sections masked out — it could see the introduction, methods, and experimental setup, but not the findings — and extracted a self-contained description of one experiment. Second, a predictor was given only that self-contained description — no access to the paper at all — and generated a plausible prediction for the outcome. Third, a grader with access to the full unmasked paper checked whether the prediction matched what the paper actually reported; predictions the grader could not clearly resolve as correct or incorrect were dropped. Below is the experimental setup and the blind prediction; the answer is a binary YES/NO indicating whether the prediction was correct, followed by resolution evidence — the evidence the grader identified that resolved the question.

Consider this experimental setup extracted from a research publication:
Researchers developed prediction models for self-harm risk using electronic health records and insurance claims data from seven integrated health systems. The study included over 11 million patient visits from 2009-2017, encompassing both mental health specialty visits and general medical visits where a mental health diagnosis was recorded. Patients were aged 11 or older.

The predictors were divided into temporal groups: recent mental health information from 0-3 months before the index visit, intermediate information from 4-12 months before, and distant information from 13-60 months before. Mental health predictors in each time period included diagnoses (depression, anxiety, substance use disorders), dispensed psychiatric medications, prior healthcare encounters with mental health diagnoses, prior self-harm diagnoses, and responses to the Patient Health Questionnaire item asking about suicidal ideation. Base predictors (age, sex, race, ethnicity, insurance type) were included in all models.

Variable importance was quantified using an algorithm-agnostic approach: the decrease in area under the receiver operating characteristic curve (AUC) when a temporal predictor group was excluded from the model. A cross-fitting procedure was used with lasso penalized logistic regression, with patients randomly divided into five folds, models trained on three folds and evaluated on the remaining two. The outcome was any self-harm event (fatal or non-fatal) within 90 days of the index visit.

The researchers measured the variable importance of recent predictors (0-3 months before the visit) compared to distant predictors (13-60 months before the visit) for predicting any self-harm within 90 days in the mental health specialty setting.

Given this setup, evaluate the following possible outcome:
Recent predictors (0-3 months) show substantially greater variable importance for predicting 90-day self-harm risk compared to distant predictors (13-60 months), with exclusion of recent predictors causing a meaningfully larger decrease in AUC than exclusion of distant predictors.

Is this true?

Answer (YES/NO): YES